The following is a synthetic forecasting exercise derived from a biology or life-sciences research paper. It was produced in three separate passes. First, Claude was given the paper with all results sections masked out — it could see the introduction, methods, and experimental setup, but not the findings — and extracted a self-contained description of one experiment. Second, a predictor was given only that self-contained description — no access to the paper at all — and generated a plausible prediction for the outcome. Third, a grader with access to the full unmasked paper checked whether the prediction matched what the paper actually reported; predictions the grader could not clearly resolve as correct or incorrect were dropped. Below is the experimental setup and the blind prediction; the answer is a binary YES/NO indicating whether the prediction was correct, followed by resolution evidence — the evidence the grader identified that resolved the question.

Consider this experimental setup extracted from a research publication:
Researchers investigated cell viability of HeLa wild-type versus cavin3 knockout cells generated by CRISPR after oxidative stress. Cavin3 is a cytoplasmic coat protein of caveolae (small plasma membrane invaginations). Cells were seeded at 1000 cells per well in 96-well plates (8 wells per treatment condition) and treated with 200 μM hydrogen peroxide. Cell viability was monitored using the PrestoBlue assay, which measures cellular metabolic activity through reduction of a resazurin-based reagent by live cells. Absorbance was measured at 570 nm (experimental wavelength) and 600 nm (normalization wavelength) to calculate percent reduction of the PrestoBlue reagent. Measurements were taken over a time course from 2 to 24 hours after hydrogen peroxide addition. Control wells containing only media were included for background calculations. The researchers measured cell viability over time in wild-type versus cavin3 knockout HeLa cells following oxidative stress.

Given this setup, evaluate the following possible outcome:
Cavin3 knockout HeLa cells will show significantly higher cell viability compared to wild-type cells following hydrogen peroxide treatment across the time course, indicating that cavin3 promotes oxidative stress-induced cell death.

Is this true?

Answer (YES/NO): YES